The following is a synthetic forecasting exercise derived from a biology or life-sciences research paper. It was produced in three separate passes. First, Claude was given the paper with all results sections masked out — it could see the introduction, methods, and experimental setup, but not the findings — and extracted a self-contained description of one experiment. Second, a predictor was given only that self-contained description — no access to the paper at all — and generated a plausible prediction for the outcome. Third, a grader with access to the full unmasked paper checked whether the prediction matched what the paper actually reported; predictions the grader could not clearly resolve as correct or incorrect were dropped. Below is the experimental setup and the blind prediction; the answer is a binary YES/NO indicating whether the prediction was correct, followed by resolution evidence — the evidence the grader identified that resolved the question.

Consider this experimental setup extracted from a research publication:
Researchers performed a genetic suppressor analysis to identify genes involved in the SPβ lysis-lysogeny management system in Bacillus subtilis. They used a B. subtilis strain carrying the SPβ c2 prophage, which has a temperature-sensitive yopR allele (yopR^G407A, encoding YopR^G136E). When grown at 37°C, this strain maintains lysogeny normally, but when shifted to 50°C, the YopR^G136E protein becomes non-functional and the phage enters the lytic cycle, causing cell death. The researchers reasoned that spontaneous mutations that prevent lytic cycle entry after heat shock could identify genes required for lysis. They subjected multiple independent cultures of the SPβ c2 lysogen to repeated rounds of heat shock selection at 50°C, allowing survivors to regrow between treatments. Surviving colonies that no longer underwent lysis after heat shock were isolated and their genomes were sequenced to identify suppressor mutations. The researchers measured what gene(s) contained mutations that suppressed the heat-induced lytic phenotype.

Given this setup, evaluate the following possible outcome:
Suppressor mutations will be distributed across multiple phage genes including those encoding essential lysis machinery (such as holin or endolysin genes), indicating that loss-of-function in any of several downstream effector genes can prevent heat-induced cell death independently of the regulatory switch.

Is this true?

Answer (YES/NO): NO